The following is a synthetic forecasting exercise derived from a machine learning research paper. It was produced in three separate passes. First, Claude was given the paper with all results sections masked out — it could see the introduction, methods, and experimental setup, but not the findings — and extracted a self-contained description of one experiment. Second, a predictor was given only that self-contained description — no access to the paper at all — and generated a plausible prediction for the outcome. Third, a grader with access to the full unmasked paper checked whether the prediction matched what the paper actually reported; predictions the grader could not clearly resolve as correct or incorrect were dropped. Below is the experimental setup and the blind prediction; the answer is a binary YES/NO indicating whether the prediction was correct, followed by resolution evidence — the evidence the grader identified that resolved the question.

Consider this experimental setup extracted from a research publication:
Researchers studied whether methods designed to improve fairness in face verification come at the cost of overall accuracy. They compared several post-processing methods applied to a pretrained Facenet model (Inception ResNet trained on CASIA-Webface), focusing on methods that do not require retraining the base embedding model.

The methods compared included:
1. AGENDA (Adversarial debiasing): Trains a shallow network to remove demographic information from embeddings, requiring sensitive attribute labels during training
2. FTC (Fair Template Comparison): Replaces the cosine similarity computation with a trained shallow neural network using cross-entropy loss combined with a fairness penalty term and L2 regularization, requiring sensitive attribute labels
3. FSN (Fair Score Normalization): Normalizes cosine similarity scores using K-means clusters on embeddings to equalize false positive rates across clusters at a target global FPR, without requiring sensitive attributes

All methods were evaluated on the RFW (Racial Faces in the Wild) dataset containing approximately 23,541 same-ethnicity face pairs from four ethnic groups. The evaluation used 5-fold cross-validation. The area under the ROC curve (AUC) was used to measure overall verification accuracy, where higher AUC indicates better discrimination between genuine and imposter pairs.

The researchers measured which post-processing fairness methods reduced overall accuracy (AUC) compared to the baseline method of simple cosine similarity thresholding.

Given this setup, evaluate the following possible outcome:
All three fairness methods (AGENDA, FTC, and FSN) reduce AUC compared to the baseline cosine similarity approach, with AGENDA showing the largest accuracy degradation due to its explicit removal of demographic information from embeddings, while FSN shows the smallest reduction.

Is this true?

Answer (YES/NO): NO